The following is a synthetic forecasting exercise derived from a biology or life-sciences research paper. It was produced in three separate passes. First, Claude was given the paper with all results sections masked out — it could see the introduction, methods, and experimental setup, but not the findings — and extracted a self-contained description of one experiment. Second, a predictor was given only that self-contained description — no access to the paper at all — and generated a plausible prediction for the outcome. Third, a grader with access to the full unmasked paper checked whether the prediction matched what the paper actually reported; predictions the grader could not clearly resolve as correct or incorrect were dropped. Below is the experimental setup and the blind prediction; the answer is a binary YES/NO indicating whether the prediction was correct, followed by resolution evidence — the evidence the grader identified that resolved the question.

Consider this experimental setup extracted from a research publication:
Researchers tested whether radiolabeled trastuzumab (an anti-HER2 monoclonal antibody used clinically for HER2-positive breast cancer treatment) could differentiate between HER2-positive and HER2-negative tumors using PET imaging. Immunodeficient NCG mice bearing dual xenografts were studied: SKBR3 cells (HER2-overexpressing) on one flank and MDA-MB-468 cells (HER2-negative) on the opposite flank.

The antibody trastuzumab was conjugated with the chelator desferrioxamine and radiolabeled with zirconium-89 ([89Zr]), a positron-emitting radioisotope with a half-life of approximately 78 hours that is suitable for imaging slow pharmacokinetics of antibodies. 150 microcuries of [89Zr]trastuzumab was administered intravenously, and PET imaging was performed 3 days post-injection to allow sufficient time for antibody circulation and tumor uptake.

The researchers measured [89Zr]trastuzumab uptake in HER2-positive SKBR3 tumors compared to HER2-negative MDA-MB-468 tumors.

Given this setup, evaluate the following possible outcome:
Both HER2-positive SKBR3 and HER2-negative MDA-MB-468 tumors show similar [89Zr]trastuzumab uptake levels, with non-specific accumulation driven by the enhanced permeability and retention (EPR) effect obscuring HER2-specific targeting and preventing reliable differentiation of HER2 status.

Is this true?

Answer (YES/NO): NO